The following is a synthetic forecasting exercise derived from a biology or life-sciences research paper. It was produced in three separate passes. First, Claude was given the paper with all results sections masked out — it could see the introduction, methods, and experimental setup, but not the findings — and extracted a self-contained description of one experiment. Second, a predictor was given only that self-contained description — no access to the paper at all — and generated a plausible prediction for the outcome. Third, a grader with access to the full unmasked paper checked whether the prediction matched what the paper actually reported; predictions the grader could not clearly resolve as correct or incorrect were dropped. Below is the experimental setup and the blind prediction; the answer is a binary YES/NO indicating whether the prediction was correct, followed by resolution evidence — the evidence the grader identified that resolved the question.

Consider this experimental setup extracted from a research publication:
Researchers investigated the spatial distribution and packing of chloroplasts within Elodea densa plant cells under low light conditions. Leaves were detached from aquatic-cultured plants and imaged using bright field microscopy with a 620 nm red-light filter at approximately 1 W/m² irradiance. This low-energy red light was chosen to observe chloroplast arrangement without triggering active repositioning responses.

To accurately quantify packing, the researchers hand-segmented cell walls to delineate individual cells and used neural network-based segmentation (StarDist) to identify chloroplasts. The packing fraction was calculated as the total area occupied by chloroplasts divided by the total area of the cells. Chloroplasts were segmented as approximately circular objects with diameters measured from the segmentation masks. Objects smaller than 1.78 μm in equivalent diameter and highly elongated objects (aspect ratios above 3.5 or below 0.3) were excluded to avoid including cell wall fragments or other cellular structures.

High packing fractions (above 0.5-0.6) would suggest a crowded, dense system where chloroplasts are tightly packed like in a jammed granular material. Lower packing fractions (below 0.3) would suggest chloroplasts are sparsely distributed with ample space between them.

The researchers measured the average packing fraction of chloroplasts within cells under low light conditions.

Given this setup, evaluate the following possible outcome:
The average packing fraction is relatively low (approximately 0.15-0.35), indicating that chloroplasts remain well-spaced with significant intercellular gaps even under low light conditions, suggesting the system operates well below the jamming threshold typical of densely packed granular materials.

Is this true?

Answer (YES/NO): NO